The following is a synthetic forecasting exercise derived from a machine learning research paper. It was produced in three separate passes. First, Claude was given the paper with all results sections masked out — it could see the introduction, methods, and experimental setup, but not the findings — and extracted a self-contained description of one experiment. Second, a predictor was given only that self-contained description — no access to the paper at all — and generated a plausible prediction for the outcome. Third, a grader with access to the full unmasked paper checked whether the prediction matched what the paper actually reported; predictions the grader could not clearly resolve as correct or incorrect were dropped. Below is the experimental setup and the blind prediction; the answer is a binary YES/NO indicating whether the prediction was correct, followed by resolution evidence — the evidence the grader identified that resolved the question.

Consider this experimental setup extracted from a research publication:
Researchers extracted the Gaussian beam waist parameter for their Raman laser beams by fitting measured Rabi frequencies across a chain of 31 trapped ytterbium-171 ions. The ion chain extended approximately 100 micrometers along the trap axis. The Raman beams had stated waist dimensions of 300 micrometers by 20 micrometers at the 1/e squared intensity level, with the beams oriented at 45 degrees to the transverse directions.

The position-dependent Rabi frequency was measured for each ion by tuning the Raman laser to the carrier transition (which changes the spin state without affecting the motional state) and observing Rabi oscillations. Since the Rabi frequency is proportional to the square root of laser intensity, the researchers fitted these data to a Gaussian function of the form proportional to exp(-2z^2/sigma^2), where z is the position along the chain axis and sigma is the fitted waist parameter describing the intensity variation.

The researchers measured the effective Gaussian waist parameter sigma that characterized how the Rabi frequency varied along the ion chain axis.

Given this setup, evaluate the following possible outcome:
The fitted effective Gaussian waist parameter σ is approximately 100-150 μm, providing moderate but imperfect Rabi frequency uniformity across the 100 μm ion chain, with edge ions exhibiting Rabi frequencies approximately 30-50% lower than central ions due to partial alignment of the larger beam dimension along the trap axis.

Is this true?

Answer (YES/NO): NO